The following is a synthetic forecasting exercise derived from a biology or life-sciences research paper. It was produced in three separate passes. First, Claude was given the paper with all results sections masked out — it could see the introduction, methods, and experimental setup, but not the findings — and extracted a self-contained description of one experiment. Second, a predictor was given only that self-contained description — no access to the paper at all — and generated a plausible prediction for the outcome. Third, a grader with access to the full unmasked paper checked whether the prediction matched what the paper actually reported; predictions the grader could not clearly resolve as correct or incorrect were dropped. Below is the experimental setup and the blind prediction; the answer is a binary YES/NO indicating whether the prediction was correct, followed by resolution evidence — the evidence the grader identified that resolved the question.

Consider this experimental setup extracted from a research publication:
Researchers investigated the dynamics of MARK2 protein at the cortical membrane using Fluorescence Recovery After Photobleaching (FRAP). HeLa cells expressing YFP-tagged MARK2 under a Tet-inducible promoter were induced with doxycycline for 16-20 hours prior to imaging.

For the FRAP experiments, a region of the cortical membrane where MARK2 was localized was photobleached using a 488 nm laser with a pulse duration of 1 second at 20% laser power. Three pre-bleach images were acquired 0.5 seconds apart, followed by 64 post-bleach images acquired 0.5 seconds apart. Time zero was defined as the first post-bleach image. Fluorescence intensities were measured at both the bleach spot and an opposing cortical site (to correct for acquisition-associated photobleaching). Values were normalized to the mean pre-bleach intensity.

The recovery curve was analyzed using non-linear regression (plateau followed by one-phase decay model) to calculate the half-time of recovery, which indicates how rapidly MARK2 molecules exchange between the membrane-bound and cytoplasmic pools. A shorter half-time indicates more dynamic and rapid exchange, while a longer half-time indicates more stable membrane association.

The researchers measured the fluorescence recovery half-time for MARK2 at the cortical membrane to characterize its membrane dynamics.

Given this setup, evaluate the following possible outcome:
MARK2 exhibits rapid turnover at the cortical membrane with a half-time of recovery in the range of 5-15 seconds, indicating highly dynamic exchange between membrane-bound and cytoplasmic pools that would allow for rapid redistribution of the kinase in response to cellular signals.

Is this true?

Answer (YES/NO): YES